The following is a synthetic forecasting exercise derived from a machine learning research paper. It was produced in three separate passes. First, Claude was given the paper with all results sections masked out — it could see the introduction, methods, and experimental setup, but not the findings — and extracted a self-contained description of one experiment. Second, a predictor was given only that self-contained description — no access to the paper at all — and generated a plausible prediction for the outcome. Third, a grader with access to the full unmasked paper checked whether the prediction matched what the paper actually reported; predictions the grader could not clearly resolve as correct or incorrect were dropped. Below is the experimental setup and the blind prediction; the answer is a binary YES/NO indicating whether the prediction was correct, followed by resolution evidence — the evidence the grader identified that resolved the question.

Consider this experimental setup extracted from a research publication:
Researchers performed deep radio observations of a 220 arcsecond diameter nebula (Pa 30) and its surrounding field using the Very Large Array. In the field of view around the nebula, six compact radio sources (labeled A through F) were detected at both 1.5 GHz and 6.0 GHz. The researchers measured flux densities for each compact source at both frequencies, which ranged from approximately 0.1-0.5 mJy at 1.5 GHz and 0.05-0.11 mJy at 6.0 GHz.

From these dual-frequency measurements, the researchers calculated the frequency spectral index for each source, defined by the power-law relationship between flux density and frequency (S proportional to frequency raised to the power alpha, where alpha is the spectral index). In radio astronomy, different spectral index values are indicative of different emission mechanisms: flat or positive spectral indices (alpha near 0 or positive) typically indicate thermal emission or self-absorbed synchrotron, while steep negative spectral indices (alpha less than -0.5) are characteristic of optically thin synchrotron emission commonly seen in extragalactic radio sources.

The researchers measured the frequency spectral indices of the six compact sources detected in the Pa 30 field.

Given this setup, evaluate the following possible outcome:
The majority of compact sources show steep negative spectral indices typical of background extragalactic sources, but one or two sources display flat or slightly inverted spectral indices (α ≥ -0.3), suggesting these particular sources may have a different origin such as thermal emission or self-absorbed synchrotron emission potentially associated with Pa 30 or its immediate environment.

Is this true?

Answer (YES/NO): YES